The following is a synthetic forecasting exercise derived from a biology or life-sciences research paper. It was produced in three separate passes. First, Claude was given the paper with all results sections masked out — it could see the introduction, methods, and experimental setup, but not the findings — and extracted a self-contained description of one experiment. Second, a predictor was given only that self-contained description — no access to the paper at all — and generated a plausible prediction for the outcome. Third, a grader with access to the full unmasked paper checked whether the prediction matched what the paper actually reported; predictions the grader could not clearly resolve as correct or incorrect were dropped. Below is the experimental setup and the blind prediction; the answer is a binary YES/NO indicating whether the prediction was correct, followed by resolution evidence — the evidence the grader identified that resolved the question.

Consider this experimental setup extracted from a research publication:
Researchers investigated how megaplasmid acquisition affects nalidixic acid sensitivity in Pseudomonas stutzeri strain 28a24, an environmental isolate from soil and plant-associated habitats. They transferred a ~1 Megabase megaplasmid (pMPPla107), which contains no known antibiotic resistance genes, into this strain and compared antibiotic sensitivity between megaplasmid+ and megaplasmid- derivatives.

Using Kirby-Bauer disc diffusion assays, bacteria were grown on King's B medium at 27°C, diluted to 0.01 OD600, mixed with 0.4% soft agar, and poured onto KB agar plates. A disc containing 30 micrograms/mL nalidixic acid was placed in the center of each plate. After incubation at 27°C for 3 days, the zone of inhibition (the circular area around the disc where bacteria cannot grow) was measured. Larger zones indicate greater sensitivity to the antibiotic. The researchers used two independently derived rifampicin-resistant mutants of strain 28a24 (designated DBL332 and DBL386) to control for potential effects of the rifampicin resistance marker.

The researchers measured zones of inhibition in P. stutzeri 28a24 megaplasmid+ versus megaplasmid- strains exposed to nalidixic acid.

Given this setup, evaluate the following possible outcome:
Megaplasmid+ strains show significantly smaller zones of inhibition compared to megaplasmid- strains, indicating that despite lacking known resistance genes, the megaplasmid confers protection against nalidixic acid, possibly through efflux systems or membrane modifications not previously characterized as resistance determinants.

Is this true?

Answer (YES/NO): NO